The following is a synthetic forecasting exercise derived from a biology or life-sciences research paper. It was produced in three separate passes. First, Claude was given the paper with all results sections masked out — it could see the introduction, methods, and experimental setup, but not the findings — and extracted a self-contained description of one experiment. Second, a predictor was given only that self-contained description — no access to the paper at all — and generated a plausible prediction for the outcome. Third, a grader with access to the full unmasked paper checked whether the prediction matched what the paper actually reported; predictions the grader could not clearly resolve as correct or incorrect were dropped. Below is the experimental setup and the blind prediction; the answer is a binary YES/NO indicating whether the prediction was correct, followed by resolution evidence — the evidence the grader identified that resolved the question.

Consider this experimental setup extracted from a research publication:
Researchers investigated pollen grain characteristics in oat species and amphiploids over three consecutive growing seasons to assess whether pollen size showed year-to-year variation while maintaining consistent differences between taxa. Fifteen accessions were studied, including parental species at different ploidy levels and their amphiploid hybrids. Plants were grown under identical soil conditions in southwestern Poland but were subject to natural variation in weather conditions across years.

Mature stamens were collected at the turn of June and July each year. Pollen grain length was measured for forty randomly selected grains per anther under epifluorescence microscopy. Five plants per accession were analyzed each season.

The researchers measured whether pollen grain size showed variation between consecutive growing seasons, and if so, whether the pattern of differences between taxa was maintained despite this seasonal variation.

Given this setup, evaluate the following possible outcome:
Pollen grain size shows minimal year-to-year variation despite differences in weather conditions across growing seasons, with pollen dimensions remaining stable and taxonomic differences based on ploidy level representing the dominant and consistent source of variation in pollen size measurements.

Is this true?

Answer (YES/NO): NO